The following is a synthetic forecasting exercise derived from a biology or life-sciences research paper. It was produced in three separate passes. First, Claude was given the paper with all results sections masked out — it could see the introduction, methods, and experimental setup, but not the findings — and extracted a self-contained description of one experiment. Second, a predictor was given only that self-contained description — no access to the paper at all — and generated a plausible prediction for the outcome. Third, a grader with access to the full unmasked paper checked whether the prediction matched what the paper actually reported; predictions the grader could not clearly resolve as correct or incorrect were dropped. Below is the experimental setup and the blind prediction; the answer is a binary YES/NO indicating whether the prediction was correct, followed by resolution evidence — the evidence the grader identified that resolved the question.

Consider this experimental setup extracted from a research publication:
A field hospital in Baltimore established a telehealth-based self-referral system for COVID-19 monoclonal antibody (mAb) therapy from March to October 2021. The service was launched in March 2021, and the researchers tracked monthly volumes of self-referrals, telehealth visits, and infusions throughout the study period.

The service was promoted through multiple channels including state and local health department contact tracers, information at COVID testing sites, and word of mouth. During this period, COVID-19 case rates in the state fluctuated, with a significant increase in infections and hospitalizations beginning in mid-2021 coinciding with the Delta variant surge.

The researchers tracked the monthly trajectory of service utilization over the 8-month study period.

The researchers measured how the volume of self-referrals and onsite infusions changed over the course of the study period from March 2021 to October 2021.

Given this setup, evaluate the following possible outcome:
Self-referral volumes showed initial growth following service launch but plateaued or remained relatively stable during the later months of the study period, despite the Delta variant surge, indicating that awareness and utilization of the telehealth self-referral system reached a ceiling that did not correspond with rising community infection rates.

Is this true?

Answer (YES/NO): NO